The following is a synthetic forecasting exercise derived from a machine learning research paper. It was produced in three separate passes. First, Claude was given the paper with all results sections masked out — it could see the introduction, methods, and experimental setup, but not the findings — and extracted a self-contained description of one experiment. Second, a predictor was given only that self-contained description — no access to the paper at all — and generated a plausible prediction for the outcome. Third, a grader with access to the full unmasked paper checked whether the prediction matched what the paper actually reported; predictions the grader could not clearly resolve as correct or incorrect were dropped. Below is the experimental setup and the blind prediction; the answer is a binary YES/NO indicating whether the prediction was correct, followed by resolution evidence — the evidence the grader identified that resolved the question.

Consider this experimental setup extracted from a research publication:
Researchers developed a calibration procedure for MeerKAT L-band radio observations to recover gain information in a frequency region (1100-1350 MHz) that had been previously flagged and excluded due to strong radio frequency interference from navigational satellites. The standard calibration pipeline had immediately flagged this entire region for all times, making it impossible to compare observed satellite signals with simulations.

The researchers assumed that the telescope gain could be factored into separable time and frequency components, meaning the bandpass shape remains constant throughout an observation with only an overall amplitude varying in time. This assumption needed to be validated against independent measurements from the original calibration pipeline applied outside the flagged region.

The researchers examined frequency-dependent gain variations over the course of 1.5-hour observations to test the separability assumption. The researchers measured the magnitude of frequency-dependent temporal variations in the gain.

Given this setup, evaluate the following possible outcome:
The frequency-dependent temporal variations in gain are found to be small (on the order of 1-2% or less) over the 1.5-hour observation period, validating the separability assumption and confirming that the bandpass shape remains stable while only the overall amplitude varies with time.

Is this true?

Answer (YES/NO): YES